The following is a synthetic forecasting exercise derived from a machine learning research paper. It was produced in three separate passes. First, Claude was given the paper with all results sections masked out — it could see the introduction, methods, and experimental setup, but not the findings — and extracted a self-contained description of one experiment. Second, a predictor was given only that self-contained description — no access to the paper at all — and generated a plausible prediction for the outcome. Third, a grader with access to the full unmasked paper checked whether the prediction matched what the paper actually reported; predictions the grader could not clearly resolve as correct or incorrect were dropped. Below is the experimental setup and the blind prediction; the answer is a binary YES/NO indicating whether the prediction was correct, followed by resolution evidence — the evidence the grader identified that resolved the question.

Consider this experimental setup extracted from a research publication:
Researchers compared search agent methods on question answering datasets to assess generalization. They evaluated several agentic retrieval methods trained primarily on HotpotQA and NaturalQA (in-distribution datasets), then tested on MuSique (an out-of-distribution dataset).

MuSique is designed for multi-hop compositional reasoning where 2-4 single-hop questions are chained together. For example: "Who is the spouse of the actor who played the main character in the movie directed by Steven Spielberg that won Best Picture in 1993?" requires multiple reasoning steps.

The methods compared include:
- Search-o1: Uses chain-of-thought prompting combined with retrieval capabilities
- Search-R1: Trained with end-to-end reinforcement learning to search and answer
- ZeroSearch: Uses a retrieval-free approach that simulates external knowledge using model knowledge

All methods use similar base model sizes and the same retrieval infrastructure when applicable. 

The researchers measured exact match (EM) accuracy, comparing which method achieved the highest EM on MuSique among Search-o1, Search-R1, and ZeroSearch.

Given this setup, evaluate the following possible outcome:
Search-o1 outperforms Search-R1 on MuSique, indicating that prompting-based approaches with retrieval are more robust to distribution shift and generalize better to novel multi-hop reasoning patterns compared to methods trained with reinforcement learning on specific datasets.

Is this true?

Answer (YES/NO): NO